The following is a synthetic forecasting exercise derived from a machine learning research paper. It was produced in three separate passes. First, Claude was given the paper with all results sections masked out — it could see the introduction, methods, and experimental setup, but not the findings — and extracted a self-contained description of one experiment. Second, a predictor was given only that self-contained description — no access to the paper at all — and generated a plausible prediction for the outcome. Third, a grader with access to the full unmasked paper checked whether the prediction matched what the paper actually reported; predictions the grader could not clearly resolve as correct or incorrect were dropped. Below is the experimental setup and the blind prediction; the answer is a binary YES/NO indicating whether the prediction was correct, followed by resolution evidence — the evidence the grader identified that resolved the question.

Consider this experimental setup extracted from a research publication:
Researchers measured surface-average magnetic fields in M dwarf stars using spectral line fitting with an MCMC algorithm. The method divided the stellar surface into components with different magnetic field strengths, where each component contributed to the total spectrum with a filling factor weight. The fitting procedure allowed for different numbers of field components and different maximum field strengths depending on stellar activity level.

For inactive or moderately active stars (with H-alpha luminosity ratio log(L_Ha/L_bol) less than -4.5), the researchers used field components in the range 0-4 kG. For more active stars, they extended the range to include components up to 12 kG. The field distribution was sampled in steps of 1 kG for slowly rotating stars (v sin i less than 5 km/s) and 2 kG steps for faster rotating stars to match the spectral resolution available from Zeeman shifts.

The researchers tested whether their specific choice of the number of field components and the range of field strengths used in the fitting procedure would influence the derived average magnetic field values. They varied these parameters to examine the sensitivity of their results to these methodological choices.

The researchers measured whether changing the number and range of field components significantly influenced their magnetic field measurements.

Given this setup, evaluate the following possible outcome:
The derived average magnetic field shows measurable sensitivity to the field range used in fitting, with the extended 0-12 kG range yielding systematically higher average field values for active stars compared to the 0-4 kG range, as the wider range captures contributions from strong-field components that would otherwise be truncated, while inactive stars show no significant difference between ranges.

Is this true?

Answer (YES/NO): NO